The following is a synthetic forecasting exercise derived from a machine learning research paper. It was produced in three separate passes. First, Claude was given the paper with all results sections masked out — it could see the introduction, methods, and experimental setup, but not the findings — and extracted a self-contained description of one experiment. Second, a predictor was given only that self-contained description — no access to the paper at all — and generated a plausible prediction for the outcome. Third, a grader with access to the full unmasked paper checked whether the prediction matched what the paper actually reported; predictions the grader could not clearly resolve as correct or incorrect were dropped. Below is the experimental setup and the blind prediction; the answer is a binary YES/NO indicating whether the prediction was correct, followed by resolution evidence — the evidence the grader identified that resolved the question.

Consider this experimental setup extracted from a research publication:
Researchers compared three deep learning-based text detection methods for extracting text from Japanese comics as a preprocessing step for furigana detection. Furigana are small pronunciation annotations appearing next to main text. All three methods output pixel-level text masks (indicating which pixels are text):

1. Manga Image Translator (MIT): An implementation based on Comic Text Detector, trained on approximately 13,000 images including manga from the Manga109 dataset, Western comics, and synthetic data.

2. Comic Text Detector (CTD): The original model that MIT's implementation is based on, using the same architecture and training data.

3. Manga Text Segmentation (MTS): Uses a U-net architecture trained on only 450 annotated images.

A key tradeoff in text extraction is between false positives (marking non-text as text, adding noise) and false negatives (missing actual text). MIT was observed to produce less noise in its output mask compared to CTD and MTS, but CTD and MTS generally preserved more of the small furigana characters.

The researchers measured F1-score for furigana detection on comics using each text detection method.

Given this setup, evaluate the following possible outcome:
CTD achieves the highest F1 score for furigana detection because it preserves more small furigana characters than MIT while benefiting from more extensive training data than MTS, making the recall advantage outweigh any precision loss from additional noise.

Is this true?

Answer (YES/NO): NO